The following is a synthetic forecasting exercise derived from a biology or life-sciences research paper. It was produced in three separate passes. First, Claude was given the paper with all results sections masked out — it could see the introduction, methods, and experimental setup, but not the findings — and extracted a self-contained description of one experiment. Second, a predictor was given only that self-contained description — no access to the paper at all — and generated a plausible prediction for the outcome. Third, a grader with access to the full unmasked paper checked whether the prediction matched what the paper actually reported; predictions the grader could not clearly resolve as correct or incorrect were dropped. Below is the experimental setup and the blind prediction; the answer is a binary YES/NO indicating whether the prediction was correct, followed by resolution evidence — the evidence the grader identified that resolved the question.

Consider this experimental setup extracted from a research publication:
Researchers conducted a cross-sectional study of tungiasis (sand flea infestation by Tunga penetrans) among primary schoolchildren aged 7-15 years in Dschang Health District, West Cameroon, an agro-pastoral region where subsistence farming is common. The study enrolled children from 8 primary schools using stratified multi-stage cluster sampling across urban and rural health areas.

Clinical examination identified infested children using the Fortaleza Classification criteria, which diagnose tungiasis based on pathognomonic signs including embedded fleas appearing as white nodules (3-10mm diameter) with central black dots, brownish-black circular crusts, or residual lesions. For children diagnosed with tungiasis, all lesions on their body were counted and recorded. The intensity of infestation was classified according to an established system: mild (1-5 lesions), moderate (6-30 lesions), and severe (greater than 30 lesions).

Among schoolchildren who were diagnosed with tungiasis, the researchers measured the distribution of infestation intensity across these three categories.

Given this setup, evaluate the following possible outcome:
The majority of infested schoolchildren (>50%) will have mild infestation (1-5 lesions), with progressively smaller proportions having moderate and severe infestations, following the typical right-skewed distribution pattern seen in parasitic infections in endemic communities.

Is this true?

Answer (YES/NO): YES